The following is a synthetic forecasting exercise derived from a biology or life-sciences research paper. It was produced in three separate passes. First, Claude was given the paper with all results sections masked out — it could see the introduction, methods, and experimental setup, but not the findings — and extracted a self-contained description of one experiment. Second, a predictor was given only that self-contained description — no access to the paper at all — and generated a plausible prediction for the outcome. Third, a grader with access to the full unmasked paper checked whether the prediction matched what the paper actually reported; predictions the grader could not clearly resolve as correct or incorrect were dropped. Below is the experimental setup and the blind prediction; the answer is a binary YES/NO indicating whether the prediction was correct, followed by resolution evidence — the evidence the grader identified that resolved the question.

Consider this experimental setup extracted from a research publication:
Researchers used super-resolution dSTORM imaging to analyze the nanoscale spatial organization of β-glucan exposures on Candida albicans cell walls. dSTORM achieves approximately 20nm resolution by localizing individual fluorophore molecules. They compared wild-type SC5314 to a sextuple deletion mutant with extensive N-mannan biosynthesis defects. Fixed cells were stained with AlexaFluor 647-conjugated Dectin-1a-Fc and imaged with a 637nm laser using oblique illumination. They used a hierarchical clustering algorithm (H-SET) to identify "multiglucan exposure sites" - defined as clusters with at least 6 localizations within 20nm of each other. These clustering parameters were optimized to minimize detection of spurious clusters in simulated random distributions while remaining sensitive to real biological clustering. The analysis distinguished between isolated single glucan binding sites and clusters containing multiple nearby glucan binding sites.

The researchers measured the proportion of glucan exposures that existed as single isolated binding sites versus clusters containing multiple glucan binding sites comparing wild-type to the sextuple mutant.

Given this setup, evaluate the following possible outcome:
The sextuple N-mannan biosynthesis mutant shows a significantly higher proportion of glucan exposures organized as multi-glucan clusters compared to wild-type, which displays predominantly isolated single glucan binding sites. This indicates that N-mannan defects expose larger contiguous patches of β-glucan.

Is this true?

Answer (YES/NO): NO